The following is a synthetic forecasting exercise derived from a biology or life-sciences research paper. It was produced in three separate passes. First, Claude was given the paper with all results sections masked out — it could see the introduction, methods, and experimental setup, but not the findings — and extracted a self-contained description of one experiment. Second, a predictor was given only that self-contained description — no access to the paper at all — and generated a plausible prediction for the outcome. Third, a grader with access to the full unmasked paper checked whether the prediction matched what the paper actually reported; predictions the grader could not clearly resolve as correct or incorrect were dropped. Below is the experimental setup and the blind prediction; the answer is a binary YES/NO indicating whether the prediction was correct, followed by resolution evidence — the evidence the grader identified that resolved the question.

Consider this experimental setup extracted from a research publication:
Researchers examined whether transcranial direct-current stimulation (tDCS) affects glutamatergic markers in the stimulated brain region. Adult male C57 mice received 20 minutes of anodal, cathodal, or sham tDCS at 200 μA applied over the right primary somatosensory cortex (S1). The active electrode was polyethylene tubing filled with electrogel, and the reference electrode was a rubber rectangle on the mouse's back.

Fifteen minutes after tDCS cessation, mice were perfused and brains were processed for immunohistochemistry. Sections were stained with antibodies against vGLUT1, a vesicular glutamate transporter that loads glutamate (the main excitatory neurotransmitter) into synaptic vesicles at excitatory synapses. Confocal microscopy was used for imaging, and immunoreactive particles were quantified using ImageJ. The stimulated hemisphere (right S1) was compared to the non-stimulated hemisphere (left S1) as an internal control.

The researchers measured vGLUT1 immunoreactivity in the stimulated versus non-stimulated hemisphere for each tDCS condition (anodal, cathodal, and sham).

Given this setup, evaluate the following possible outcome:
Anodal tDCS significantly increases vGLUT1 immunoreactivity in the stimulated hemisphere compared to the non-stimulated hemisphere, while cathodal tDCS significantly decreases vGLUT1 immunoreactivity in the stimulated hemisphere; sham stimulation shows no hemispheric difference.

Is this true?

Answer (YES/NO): NO